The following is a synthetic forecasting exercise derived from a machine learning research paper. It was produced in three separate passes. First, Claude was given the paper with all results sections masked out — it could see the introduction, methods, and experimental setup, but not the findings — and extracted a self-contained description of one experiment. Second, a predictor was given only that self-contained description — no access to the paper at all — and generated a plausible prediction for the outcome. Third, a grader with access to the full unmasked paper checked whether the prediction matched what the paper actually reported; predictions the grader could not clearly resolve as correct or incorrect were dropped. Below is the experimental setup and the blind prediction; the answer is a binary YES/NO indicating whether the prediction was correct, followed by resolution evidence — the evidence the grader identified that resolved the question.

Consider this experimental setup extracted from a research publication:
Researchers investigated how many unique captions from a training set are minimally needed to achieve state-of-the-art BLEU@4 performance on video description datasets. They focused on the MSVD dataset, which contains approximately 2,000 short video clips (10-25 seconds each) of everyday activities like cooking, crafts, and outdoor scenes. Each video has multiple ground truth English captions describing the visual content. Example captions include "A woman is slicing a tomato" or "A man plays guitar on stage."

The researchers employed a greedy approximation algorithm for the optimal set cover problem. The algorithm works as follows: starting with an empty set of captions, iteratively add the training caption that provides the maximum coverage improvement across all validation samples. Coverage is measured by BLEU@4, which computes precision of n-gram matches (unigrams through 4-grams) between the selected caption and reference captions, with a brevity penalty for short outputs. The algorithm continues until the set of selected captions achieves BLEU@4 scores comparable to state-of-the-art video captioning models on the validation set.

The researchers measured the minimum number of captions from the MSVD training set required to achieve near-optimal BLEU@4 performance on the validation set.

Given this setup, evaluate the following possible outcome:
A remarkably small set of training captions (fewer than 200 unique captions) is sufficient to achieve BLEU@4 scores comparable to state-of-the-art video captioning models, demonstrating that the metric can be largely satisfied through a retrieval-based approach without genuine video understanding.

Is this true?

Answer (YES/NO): YES